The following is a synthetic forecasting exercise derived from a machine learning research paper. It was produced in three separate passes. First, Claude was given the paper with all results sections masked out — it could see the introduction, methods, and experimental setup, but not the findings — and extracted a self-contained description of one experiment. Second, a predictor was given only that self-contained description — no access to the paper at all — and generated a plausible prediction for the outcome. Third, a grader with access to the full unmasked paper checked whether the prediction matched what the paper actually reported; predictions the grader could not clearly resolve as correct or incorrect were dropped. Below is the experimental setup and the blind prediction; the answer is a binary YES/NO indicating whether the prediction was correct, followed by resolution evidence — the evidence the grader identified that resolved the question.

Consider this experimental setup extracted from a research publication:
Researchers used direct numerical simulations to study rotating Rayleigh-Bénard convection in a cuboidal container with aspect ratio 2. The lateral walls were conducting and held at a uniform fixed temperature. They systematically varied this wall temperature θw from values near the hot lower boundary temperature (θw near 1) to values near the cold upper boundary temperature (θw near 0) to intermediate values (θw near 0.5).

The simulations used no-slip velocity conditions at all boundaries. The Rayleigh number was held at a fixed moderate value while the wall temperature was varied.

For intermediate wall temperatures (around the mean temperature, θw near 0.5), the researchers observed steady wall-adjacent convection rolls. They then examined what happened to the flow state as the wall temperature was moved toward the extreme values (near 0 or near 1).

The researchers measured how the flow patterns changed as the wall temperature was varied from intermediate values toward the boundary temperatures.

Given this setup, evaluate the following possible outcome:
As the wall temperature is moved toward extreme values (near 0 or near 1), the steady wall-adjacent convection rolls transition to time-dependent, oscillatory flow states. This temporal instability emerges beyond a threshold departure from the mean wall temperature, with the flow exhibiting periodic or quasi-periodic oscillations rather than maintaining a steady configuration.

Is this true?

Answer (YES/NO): YES